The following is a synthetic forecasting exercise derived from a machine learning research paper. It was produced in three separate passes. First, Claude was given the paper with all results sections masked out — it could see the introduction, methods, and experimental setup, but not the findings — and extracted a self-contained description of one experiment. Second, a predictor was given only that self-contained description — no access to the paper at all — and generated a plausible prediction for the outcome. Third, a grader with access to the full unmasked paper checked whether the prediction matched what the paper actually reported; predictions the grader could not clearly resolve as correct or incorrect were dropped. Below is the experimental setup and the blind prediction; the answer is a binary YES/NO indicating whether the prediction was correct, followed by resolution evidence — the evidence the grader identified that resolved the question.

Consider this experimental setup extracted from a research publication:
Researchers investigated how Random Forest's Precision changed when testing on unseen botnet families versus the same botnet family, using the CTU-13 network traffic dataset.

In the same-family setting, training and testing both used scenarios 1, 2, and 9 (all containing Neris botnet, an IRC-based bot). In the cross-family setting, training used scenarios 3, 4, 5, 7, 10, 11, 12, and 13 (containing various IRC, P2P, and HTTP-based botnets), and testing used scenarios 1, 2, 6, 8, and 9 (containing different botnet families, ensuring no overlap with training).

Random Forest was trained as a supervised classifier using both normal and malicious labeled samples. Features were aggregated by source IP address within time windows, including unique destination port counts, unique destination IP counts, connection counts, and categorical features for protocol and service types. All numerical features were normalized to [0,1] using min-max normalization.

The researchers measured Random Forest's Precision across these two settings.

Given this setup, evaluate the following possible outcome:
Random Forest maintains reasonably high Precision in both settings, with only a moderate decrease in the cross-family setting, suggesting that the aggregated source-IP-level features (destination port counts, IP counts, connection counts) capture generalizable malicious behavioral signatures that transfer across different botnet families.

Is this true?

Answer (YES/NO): YES